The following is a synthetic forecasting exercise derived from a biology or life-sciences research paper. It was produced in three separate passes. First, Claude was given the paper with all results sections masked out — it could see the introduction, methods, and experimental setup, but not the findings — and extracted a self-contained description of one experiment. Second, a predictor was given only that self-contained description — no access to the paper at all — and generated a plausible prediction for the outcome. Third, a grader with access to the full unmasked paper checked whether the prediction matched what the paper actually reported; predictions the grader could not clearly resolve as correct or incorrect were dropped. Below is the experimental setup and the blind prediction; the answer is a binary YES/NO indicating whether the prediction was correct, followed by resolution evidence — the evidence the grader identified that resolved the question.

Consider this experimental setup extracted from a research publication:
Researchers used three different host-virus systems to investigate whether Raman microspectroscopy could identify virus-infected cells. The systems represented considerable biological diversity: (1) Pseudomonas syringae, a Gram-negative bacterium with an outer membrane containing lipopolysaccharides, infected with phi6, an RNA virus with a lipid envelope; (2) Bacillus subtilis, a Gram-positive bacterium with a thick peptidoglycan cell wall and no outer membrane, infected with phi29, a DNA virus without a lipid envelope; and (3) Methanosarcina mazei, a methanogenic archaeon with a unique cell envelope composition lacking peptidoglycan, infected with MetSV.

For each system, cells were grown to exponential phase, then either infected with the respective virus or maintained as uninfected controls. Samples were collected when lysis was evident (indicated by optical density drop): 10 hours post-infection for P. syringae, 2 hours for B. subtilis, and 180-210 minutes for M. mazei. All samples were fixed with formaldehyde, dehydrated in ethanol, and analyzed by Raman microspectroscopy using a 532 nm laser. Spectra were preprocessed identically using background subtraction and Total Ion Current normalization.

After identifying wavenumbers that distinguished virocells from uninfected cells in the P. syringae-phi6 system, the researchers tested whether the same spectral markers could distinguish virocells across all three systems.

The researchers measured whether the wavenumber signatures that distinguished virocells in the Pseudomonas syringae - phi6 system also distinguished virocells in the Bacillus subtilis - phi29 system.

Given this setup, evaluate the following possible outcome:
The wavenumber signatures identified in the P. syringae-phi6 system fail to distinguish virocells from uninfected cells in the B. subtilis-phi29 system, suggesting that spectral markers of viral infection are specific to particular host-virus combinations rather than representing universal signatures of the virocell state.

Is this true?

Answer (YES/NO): NO